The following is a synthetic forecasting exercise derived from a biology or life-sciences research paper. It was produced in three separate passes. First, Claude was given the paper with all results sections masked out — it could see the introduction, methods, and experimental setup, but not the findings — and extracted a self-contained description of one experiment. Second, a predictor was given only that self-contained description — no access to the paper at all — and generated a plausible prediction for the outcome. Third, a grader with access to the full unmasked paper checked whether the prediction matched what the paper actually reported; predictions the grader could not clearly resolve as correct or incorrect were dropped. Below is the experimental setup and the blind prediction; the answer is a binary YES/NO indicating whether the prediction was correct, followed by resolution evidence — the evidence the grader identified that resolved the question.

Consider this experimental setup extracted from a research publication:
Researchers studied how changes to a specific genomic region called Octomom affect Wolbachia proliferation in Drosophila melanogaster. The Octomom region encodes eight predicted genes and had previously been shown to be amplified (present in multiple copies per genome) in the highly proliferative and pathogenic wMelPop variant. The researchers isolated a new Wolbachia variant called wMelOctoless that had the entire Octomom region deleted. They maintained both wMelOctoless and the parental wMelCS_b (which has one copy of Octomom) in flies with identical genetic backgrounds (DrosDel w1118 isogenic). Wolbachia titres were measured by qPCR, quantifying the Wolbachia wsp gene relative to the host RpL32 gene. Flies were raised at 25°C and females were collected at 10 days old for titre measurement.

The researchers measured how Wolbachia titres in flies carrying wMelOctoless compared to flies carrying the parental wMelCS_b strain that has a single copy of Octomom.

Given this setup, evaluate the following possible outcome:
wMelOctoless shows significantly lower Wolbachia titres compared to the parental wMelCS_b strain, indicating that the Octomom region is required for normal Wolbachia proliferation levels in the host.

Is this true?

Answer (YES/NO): NO